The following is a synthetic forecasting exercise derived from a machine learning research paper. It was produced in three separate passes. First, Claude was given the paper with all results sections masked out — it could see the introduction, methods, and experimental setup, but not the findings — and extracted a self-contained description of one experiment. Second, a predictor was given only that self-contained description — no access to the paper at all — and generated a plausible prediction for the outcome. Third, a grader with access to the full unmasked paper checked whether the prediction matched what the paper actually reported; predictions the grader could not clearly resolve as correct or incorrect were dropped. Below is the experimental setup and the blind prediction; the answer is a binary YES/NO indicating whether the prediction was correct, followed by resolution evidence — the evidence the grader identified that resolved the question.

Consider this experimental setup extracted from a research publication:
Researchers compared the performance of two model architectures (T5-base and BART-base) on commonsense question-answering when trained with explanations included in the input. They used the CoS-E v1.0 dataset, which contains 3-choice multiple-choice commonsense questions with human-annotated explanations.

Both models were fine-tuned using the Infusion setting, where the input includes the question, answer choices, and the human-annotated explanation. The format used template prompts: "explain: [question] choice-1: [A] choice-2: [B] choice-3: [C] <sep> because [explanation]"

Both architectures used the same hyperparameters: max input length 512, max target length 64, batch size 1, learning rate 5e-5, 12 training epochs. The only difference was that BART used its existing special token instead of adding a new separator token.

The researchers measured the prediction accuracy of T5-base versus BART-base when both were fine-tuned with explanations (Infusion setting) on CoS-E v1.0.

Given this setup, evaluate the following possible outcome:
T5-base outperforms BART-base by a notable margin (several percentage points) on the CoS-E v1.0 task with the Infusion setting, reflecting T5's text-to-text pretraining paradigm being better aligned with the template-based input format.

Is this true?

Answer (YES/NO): YES